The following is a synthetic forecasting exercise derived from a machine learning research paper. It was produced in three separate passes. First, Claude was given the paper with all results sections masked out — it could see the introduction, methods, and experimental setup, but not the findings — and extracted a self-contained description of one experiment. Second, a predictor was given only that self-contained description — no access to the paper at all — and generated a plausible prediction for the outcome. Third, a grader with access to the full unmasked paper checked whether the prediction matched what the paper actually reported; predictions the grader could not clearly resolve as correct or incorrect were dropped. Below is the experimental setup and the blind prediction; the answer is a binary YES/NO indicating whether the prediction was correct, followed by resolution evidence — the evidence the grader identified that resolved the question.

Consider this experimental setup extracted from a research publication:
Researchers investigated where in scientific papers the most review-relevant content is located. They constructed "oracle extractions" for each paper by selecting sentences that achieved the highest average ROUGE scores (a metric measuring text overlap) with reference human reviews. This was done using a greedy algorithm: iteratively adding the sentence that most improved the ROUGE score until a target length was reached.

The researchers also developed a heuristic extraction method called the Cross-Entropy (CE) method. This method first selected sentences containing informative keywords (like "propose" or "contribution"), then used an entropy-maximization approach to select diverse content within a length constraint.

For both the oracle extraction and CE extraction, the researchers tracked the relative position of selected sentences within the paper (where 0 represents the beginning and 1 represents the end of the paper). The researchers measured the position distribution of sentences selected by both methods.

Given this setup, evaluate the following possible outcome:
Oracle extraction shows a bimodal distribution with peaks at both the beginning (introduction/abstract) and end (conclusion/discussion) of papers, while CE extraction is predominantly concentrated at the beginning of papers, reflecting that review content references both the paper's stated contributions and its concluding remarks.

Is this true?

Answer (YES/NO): NO